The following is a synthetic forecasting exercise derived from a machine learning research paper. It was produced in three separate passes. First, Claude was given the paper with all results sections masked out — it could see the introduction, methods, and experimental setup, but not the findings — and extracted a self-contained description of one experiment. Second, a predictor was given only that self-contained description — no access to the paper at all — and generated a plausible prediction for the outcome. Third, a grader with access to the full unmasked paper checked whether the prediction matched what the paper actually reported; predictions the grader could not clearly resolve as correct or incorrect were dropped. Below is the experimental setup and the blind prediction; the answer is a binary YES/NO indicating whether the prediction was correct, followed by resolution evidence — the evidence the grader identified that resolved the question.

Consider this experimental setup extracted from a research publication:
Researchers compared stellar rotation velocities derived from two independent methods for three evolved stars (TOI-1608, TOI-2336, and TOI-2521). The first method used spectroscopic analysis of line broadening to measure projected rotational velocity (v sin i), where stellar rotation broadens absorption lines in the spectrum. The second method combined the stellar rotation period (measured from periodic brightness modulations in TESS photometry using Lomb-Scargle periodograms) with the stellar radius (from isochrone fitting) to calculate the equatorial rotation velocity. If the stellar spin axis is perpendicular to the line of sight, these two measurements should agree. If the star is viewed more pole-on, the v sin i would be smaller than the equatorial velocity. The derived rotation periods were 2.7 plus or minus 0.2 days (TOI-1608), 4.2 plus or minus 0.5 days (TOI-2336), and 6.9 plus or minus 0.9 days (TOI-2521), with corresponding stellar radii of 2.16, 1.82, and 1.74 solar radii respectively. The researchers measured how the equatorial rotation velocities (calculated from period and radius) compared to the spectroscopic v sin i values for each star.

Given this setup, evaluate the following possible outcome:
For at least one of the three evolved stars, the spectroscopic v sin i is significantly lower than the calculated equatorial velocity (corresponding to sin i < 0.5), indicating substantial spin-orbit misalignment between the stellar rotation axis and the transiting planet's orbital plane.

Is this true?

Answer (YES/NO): NO